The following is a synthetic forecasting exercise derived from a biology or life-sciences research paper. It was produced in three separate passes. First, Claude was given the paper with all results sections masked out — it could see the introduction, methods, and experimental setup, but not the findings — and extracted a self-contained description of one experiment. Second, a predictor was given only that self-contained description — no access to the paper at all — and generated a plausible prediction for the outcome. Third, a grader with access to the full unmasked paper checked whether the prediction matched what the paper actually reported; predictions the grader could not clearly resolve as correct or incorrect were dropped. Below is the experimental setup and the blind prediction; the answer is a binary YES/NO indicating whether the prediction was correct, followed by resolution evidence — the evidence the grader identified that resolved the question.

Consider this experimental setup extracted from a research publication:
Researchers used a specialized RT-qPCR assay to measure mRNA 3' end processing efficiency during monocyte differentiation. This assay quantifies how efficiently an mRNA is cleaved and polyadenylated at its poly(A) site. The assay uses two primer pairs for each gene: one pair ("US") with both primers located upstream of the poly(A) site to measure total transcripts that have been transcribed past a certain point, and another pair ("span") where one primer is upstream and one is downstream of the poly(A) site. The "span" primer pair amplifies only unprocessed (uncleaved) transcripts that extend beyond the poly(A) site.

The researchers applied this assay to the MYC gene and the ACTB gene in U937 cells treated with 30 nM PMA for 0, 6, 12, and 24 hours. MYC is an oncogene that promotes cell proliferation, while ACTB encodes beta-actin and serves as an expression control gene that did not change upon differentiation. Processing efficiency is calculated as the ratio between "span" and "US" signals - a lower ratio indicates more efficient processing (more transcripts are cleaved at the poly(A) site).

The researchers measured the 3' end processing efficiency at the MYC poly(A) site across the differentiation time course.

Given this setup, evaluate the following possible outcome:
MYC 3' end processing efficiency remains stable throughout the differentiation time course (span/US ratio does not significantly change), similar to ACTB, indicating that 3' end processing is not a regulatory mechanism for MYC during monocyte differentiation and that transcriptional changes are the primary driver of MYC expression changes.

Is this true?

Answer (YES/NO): NO